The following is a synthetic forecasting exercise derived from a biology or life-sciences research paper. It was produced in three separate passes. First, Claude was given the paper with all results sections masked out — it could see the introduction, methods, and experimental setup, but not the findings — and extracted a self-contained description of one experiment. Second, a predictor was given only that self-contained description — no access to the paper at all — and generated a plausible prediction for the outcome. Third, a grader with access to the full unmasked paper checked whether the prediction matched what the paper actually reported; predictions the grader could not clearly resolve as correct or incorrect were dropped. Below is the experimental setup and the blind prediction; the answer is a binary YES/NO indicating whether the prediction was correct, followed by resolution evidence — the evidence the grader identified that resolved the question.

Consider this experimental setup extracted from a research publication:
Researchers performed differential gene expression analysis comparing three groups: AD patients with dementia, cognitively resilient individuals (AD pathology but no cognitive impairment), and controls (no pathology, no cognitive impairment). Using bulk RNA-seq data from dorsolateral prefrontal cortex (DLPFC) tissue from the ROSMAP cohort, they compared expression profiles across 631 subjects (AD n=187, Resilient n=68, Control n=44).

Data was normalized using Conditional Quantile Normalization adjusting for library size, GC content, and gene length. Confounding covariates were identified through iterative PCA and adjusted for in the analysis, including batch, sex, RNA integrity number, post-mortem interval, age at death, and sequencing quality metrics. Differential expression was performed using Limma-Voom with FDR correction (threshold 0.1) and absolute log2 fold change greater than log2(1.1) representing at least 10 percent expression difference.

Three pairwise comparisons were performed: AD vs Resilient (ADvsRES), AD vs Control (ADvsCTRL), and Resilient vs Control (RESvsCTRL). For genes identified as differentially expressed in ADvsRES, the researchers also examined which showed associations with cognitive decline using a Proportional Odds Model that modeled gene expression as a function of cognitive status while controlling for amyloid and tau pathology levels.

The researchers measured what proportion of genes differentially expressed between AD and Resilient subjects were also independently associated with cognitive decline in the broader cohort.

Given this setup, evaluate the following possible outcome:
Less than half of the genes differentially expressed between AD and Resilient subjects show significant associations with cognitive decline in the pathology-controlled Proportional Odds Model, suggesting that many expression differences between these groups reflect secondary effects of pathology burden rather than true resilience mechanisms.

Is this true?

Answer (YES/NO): YES